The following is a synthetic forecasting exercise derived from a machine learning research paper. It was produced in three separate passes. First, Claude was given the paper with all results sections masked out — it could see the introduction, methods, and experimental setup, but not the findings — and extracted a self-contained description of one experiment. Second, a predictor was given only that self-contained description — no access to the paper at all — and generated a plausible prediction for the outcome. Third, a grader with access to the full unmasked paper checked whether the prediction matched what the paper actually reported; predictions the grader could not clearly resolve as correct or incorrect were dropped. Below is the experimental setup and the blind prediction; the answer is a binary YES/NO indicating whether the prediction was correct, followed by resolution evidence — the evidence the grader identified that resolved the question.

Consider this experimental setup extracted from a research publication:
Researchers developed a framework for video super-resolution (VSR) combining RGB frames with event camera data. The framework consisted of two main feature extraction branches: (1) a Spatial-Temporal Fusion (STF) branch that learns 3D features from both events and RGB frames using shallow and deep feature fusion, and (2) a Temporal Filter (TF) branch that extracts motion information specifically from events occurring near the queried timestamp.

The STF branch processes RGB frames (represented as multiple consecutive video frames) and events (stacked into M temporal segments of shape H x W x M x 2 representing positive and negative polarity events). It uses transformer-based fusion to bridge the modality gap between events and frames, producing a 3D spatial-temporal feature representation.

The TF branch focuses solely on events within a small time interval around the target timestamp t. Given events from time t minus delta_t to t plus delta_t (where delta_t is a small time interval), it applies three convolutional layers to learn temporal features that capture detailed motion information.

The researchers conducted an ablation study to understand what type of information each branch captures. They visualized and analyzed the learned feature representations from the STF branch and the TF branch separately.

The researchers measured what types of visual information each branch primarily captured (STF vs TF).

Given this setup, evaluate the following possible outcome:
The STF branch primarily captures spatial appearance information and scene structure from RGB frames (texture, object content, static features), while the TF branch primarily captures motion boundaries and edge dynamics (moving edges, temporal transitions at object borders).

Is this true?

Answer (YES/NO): NO